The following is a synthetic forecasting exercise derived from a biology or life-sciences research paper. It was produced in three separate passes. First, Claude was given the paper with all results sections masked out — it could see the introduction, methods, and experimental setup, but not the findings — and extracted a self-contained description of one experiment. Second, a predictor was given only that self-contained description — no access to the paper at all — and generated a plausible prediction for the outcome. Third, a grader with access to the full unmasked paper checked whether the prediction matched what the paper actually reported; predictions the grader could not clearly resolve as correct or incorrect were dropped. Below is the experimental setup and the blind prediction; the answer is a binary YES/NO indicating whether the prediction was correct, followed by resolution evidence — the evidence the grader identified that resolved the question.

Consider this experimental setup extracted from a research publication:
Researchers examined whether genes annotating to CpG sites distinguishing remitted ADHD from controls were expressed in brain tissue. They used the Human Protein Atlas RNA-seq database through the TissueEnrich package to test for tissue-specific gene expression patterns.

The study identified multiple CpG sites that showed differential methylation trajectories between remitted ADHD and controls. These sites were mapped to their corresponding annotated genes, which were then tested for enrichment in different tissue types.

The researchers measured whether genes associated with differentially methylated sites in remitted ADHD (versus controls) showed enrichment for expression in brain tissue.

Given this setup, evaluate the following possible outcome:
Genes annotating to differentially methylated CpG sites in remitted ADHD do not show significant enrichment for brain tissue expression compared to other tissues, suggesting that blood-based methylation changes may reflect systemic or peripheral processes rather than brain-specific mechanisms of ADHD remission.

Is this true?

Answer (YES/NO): NO